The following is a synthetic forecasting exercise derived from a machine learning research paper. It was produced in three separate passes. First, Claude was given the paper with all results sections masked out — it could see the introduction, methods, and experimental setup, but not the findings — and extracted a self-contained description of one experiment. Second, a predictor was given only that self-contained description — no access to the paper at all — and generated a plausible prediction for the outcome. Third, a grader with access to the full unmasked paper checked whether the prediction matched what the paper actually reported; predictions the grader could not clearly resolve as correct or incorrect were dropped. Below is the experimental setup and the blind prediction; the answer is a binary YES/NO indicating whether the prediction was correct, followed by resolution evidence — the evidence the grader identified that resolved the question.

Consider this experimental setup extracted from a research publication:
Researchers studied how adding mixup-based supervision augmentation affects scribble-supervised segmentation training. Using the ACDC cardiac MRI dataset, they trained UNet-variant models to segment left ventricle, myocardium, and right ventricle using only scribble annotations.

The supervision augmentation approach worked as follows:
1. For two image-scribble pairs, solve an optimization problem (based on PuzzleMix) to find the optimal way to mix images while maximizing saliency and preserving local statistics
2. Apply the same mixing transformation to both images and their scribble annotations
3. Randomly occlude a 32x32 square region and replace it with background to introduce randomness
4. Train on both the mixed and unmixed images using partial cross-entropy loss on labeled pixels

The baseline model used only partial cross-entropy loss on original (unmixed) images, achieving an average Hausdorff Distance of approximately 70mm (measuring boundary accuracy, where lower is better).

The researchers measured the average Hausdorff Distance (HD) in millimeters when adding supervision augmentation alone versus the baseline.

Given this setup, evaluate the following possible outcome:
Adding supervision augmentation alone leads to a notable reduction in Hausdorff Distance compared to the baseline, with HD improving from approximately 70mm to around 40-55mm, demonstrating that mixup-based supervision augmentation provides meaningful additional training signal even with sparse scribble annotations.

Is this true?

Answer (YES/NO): NO